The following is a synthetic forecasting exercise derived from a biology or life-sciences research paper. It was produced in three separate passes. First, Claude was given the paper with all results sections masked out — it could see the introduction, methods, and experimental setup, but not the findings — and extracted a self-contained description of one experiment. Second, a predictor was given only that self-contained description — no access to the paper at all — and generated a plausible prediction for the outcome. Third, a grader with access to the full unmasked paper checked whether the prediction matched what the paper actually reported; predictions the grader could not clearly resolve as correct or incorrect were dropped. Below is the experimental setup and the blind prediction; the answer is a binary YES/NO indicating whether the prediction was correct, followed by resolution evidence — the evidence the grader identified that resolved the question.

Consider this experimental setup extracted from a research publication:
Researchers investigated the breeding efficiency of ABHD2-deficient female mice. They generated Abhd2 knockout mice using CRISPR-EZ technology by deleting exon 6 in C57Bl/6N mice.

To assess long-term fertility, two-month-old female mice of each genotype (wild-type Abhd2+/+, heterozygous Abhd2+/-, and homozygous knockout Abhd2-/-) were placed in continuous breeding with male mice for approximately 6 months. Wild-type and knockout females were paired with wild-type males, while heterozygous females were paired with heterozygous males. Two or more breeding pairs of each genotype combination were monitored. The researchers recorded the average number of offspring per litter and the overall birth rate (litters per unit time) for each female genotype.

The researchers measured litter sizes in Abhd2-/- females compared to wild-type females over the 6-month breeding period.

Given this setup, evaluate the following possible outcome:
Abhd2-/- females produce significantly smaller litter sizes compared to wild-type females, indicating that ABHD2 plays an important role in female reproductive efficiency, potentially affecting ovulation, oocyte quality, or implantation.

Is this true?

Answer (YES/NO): NO